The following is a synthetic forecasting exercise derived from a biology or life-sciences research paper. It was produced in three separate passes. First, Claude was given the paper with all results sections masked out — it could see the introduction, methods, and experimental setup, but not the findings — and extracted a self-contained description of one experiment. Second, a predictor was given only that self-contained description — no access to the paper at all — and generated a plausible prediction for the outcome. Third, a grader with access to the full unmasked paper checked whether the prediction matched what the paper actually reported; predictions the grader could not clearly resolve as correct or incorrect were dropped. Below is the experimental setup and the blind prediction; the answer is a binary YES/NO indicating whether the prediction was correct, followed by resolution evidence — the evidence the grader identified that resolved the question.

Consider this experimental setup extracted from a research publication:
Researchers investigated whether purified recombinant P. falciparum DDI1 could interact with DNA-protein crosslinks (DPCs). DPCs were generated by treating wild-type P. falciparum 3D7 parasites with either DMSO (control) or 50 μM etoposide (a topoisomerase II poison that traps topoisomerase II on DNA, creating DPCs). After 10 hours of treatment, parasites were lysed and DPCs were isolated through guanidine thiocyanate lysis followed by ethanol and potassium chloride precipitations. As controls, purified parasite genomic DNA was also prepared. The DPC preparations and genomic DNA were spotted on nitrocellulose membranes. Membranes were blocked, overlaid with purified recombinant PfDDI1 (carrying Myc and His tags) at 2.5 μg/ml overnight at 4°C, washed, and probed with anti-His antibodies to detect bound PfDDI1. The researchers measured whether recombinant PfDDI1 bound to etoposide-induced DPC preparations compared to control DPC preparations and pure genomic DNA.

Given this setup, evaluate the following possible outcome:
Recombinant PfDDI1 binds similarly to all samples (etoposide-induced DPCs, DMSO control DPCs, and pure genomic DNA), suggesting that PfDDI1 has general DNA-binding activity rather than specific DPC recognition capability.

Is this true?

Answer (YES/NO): NO